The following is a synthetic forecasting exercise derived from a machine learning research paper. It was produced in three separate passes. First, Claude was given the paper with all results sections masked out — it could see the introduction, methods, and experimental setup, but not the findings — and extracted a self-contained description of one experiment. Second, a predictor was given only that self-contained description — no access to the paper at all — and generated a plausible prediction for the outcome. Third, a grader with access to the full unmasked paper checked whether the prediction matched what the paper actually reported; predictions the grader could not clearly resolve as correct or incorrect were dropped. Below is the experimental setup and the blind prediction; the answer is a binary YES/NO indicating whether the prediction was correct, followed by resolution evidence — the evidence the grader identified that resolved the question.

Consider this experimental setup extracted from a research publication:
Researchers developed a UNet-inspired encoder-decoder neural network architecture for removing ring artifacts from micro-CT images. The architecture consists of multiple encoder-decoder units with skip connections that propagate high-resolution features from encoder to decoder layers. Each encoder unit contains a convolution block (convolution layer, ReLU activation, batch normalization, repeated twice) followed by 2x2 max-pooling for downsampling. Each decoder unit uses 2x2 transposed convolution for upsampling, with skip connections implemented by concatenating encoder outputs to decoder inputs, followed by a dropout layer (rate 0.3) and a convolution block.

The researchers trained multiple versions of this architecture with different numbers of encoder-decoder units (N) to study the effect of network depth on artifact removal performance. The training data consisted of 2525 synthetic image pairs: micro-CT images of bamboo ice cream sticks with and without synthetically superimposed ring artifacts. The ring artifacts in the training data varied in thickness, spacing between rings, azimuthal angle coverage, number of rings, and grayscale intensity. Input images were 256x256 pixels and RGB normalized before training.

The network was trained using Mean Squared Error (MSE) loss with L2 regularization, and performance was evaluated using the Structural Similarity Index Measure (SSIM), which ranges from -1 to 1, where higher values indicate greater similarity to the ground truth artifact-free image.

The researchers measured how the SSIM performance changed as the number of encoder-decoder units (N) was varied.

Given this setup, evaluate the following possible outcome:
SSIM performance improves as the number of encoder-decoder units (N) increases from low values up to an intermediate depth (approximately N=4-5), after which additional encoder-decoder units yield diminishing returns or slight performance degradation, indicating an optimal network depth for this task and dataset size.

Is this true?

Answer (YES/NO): YES